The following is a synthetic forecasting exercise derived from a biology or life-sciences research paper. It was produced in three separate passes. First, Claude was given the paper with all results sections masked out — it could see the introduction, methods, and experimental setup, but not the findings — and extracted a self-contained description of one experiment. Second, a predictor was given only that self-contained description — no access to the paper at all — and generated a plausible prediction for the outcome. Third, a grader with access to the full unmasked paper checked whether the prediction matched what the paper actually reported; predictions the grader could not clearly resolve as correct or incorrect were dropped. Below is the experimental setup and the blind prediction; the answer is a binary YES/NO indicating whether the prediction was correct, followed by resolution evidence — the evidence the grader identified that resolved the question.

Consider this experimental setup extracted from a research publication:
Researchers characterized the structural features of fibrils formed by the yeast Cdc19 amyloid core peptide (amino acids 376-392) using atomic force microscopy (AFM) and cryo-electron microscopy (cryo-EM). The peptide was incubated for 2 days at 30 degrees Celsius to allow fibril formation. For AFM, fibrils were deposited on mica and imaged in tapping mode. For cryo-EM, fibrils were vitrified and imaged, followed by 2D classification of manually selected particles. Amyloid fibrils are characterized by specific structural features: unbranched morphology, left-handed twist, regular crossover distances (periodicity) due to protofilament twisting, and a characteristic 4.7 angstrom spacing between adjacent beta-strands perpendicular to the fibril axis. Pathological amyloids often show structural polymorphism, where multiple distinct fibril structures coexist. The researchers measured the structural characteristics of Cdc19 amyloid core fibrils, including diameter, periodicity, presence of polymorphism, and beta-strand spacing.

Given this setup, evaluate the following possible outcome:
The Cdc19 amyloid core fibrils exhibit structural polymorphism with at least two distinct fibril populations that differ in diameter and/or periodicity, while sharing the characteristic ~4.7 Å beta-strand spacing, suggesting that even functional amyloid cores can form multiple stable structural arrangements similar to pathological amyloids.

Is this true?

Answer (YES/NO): YES